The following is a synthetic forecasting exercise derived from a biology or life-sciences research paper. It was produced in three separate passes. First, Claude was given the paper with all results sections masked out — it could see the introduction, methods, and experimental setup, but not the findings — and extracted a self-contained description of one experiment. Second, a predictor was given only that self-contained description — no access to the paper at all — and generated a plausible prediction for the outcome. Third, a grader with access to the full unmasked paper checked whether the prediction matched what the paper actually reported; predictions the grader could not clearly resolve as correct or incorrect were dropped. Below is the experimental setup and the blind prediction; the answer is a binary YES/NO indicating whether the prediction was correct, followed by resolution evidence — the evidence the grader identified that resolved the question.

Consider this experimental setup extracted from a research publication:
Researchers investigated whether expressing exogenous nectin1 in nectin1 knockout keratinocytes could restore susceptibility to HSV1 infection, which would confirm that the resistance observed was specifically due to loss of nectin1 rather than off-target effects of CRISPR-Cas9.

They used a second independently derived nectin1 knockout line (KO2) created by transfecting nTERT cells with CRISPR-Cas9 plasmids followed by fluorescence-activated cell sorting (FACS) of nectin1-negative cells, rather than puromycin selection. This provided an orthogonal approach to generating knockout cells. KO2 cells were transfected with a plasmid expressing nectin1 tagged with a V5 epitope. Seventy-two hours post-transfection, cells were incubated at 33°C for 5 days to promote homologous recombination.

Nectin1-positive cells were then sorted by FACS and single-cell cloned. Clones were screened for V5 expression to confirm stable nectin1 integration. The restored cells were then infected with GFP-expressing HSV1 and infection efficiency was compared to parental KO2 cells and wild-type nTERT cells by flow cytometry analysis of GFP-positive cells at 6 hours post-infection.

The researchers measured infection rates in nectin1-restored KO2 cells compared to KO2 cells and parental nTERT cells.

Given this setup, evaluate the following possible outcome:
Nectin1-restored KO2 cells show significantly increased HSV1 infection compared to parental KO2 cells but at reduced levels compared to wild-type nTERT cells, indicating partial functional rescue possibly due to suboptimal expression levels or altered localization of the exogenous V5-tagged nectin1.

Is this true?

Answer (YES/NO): NO